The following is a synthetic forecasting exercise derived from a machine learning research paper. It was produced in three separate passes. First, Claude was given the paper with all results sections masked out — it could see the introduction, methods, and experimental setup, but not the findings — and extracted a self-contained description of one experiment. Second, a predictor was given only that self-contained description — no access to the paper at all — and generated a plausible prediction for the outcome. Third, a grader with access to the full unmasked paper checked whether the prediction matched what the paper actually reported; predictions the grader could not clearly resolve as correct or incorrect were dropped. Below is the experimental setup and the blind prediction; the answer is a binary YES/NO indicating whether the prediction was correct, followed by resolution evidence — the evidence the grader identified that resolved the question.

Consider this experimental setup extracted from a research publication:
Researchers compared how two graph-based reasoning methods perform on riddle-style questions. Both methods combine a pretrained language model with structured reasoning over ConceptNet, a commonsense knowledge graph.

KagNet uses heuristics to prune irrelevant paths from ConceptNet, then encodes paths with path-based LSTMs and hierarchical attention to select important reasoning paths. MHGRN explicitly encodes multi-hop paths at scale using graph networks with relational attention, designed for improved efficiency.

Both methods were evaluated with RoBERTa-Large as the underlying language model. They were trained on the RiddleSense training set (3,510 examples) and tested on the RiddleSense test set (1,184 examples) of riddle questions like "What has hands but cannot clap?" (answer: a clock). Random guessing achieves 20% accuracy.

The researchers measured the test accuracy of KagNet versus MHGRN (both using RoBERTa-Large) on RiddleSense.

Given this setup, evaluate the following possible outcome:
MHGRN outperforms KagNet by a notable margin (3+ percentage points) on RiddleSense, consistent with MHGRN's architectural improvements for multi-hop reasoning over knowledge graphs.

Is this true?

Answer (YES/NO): NO